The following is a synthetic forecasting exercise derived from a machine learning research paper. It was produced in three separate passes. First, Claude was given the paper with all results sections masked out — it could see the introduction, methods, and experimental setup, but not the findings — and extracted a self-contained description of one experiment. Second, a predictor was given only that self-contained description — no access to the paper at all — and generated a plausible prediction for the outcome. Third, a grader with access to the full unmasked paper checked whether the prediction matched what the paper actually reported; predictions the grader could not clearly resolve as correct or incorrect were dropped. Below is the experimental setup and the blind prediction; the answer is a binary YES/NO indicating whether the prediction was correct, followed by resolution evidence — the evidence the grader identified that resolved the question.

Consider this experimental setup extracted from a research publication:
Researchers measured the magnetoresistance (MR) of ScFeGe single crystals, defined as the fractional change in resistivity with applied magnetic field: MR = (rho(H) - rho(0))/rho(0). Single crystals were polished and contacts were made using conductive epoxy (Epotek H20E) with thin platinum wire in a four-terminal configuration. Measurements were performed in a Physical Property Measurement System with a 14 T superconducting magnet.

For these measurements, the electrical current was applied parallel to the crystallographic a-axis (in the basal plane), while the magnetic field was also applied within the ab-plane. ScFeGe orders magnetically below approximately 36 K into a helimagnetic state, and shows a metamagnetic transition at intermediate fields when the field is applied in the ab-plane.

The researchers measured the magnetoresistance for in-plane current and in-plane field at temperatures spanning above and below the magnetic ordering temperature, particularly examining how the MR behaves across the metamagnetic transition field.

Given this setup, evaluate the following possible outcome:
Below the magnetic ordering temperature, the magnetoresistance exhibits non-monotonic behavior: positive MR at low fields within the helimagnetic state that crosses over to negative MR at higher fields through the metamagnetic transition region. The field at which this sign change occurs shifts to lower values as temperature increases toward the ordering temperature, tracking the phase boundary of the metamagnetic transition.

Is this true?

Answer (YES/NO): YES